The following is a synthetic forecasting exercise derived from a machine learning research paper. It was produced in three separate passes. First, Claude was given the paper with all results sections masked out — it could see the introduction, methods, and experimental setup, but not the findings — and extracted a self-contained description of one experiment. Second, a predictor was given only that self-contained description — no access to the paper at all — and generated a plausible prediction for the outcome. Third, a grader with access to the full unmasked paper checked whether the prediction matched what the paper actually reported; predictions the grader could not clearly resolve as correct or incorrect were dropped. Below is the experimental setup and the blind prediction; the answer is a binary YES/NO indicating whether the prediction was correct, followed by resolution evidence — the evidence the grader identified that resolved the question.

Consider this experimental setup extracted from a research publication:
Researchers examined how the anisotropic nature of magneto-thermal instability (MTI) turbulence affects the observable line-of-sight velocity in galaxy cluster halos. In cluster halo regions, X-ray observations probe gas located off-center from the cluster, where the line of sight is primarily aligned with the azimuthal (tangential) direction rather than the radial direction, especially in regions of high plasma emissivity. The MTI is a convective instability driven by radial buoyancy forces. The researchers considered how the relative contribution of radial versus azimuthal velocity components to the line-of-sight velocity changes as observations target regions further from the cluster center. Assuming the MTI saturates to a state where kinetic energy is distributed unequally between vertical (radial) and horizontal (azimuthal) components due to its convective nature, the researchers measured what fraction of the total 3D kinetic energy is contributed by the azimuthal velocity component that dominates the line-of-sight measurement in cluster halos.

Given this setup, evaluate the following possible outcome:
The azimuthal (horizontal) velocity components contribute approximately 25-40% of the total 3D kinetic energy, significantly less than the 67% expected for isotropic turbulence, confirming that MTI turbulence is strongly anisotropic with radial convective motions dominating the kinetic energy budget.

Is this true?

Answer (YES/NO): YES